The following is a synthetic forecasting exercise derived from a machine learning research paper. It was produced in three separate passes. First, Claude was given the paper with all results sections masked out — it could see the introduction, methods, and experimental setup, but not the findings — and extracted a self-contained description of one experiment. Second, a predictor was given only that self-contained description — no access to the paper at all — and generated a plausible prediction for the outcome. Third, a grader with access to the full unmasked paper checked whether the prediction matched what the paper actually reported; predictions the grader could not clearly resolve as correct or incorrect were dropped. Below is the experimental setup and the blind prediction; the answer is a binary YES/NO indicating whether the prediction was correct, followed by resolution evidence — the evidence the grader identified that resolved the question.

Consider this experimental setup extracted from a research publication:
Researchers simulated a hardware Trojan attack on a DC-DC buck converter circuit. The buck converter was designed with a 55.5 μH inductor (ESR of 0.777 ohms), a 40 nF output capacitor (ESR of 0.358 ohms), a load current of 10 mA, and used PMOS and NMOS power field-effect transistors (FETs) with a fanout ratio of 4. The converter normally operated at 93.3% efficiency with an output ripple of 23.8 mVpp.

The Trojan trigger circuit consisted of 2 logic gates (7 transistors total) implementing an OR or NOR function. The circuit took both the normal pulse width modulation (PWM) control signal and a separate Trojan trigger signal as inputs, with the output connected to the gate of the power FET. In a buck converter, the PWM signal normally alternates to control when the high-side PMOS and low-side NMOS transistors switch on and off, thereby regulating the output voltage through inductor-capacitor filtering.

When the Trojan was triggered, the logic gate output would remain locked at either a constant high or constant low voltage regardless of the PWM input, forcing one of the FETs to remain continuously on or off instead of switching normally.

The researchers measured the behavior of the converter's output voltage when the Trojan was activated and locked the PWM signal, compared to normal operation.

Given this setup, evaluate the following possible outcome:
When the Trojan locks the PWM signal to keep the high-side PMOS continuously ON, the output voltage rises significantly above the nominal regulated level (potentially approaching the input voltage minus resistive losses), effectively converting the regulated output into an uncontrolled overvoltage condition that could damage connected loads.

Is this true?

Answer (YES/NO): YES